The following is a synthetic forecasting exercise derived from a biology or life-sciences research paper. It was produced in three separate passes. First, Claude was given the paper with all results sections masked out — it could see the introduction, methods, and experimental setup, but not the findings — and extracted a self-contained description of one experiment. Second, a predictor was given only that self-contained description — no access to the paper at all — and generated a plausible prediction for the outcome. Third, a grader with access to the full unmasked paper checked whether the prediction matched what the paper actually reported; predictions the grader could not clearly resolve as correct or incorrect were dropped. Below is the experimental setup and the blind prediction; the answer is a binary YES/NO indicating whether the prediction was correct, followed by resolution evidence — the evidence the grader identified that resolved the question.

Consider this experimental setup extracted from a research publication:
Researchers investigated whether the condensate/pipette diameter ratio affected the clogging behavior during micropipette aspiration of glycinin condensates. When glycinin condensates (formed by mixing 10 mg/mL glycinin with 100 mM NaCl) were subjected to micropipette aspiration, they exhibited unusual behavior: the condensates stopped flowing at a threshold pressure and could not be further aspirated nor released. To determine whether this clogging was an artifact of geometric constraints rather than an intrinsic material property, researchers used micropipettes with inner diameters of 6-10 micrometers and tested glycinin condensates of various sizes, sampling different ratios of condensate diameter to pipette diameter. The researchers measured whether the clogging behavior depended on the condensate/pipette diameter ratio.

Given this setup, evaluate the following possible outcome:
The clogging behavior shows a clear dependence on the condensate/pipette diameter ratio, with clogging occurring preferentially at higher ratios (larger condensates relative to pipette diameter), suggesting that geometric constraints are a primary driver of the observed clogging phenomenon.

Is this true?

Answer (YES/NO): NO